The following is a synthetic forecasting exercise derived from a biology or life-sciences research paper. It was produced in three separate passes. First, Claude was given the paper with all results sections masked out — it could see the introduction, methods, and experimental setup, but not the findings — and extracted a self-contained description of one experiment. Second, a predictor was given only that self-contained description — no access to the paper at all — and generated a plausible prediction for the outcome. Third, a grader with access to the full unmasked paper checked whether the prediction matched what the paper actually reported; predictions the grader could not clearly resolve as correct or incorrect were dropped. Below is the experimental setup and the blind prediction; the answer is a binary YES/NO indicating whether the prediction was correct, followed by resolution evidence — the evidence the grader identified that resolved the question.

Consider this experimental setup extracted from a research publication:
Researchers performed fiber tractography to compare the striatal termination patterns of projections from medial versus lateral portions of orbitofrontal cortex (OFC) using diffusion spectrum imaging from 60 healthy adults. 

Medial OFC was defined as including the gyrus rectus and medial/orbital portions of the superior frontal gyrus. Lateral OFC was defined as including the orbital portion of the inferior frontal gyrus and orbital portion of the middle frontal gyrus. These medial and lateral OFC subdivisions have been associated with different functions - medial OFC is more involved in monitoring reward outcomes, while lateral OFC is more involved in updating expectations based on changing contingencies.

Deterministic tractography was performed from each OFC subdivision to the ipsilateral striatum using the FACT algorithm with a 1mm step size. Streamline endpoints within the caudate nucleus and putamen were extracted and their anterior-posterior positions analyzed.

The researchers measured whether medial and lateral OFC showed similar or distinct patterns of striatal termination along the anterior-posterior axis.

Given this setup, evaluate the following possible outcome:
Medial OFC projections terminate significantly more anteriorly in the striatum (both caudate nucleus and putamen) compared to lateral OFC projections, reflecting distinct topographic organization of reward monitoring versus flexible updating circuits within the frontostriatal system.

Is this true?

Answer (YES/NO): NO